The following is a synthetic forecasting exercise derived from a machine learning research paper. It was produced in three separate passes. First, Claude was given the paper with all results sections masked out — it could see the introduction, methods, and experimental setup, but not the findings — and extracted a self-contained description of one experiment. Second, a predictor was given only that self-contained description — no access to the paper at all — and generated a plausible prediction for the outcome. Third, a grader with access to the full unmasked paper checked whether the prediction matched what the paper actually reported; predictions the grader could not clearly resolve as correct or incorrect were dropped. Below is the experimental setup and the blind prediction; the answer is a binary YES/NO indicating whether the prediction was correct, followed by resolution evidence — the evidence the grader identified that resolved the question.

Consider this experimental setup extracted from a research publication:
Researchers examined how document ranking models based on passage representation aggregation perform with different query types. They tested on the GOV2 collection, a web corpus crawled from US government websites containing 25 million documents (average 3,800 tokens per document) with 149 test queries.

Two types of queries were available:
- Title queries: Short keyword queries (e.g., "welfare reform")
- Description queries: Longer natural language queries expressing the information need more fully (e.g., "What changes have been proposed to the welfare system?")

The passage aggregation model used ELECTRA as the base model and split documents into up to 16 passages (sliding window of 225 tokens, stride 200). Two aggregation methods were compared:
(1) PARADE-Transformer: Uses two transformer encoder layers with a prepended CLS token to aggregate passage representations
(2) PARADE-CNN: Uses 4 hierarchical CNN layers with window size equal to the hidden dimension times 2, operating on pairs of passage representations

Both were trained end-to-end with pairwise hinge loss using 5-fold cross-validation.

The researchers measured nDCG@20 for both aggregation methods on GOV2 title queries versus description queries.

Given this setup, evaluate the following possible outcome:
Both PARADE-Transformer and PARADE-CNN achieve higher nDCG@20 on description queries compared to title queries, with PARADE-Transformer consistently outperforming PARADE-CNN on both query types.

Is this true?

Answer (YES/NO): NO